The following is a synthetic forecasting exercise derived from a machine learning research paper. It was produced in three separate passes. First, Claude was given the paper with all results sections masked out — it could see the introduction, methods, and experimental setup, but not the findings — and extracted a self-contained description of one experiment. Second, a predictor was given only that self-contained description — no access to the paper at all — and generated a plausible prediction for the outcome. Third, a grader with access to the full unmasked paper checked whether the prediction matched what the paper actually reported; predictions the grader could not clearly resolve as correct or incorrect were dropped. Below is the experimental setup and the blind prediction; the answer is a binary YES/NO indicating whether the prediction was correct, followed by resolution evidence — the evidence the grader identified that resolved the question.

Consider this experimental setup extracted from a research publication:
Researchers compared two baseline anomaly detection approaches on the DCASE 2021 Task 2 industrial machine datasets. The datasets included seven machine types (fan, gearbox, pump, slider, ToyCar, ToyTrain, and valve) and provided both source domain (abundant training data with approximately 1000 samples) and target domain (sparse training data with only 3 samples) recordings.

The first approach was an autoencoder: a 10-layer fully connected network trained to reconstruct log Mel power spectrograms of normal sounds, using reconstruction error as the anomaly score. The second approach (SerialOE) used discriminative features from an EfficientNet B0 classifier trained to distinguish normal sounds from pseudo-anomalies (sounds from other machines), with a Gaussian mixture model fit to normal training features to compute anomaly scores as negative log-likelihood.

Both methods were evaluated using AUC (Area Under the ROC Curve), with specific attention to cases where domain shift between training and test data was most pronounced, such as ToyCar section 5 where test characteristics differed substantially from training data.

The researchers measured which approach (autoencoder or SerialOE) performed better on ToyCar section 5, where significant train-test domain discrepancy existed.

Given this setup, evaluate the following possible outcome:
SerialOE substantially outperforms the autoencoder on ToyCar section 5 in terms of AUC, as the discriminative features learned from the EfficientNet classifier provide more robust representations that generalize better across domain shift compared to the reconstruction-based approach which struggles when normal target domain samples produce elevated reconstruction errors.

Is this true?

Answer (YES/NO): NO